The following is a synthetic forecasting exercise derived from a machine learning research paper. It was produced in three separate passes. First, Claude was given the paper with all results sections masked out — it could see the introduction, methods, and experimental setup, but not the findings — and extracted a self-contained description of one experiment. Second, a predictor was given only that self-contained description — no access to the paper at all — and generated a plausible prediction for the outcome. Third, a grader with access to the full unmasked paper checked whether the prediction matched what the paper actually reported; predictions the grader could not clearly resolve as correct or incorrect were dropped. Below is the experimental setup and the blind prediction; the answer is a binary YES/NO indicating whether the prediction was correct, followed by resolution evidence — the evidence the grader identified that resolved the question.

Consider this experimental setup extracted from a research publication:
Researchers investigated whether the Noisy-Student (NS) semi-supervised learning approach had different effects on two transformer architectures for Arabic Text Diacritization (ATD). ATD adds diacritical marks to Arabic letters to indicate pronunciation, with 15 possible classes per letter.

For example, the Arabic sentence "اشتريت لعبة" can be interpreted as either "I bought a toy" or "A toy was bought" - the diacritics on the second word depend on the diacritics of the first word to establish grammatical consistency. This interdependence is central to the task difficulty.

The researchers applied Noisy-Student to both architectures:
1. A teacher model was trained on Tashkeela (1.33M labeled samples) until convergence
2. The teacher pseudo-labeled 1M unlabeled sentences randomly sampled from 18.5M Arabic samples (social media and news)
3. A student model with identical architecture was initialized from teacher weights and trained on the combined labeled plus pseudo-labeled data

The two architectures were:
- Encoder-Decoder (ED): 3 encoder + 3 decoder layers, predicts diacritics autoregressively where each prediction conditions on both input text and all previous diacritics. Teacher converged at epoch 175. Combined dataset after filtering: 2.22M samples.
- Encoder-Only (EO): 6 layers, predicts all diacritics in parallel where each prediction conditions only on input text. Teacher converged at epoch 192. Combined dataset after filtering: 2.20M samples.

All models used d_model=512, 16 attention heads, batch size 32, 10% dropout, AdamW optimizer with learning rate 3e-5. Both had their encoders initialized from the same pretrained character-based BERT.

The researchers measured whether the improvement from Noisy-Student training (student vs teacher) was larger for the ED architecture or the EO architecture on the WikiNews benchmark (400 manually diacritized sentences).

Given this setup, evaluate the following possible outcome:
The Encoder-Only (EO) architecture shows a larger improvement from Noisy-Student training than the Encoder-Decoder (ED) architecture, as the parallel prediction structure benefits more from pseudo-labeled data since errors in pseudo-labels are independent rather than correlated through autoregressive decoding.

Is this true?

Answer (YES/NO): NO